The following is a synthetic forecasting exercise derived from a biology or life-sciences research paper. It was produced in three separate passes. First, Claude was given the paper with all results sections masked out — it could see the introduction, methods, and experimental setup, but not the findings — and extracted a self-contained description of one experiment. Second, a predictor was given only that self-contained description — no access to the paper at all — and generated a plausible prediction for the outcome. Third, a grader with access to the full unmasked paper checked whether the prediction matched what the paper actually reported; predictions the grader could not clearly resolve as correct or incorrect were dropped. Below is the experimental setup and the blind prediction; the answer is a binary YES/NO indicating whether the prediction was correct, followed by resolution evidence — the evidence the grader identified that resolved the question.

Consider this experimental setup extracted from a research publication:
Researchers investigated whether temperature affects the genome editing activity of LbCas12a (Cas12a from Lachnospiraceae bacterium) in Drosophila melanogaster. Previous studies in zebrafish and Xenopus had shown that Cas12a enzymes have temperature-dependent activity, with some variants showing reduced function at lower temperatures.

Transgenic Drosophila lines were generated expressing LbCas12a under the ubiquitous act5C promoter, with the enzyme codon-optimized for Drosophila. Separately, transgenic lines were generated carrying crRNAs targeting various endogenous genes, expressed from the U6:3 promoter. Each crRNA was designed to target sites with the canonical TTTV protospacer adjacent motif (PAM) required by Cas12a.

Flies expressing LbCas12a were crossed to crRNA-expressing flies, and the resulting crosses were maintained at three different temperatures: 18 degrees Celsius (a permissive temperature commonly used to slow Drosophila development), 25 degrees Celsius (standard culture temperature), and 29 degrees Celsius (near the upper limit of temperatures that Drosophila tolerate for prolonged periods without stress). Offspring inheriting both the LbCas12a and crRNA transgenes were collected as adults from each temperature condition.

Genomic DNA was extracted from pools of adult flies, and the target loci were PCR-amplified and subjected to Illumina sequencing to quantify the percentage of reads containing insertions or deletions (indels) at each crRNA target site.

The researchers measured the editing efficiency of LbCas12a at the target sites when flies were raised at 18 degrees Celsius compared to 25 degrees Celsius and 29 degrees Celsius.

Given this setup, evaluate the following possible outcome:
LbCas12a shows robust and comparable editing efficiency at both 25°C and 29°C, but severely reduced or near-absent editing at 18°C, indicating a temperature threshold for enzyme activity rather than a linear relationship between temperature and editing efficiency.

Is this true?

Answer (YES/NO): NO